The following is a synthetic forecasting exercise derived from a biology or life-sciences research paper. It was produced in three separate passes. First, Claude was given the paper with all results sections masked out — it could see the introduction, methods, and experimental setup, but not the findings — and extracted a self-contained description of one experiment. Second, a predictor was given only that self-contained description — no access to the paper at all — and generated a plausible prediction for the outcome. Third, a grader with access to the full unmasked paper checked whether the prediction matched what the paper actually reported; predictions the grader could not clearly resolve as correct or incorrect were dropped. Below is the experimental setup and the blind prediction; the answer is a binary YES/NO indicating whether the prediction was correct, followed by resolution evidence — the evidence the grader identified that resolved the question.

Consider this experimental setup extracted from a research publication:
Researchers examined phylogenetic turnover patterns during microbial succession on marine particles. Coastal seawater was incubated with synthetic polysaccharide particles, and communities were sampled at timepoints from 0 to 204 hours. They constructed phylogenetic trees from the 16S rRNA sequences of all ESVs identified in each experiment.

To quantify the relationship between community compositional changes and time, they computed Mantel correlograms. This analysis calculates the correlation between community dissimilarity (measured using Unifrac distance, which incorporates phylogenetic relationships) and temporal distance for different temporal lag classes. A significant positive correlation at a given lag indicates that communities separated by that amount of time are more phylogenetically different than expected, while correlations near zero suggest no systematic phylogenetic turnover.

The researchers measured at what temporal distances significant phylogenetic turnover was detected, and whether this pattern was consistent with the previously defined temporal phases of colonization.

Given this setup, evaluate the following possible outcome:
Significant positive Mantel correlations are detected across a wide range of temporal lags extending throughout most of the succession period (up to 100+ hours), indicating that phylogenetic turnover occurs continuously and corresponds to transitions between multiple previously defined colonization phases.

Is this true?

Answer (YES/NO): NO